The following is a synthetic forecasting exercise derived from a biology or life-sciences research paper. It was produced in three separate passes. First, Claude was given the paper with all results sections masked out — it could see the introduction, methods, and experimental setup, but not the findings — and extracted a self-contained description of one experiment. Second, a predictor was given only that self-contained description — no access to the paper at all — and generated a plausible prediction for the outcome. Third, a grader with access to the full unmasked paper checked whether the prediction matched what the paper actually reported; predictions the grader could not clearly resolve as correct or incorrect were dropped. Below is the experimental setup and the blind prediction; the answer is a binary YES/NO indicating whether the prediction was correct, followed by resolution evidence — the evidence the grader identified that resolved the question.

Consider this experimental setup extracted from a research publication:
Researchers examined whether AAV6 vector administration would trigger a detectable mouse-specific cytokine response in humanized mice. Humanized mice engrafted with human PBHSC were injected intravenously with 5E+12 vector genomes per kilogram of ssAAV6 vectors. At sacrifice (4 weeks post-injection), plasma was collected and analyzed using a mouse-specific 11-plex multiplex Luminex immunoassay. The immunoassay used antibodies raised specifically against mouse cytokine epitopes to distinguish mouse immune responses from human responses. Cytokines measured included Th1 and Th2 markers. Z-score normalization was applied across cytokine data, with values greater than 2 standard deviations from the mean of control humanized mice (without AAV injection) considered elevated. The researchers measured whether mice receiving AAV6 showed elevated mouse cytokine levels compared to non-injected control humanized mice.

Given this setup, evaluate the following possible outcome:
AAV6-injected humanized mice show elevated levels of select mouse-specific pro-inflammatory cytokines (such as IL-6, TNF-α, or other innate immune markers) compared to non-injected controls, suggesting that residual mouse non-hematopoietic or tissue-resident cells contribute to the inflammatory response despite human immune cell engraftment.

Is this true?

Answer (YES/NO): YES